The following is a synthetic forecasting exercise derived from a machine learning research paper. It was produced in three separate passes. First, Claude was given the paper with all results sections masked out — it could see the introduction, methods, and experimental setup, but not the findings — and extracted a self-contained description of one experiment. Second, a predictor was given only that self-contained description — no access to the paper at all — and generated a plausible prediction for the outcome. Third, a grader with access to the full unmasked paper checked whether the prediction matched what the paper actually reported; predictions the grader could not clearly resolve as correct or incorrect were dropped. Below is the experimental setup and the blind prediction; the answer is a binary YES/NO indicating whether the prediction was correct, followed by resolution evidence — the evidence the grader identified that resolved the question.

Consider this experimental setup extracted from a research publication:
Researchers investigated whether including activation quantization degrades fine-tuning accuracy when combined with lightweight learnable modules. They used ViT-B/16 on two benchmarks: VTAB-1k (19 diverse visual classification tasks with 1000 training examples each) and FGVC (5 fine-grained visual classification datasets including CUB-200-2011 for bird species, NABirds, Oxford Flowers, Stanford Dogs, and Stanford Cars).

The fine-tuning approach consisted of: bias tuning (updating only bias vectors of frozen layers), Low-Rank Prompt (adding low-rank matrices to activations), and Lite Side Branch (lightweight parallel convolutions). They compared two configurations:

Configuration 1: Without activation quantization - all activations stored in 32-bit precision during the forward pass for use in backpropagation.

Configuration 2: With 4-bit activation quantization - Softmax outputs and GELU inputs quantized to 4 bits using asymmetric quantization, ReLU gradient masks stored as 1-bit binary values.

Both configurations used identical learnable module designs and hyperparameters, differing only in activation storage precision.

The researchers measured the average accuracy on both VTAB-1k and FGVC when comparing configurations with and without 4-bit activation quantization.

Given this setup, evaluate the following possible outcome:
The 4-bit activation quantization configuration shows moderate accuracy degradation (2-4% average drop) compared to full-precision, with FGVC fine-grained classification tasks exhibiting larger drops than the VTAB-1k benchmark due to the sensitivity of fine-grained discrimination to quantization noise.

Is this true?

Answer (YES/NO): NO